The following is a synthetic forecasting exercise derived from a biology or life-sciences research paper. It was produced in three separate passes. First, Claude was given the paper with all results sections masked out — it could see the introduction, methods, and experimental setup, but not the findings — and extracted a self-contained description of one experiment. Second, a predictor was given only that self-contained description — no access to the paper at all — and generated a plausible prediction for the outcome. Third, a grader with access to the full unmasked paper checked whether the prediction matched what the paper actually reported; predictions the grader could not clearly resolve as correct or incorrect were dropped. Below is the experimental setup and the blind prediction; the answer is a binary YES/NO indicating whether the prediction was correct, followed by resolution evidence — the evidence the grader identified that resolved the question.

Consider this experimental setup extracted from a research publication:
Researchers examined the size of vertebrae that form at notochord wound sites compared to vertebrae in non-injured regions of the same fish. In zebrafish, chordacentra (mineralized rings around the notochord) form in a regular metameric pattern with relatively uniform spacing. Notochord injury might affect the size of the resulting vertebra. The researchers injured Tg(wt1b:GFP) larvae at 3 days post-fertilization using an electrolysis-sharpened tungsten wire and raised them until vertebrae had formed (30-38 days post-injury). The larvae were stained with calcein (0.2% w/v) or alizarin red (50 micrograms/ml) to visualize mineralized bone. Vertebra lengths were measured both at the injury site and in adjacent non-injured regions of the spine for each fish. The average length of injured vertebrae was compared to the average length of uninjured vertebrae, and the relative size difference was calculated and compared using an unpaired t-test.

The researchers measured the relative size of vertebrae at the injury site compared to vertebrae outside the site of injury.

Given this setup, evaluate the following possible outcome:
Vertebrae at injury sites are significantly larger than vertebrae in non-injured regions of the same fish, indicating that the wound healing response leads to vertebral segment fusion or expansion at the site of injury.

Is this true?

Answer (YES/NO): NO